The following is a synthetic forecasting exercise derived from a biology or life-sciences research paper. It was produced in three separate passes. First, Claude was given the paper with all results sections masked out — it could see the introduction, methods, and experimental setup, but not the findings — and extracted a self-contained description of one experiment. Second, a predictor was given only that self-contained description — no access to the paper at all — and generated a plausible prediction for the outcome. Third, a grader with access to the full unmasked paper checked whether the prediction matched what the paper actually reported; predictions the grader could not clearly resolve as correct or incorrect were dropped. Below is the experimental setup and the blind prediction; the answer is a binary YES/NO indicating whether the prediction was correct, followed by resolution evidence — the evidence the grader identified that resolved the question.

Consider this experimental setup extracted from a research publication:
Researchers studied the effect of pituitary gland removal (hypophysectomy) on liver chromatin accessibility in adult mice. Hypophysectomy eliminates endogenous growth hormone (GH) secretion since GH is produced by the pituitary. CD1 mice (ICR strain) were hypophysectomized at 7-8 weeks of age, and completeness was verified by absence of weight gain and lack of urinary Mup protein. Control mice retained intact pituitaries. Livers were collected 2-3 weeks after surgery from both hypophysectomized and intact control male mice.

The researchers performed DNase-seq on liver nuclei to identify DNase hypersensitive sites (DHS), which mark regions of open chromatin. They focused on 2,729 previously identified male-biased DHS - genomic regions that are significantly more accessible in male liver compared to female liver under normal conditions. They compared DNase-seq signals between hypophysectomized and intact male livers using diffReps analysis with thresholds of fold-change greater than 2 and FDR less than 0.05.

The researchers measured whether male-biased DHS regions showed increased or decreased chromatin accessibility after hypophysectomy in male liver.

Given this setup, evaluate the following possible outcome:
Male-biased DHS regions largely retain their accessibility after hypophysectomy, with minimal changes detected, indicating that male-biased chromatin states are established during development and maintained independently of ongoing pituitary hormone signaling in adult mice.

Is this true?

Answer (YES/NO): NO